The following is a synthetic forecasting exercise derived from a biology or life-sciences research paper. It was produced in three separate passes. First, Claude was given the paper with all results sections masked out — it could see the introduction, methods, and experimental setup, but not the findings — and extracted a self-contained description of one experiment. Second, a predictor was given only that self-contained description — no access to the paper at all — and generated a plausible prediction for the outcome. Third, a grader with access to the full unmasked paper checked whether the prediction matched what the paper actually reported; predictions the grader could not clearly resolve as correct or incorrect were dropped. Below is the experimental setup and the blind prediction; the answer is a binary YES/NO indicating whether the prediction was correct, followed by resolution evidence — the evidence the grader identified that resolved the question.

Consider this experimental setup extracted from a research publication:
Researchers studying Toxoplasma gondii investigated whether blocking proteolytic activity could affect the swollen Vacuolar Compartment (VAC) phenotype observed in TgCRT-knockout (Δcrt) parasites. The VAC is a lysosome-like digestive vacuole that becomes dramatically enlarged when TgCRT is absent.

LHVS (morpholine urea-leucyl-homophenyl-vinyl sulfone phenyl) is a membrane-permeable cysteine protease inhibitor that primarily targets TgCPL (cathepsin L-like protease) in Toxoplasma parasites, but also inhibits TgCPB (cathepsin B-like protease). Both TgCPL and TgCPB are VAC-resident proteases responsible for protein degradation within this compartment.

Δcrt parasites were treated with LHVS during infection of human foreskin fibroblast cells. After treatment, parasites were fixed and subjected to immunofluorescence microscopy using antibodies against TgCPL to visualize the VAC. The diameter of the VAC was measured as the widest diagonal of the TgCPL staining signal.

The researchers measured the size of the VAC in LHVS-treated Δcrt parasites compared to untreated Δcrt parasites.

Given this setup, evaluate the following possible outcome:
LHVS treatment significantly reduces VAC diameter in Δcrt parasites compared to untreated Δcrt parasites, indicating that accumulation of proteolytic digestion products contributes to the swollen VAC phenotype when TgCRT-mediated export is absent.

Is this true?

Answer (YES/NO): YES